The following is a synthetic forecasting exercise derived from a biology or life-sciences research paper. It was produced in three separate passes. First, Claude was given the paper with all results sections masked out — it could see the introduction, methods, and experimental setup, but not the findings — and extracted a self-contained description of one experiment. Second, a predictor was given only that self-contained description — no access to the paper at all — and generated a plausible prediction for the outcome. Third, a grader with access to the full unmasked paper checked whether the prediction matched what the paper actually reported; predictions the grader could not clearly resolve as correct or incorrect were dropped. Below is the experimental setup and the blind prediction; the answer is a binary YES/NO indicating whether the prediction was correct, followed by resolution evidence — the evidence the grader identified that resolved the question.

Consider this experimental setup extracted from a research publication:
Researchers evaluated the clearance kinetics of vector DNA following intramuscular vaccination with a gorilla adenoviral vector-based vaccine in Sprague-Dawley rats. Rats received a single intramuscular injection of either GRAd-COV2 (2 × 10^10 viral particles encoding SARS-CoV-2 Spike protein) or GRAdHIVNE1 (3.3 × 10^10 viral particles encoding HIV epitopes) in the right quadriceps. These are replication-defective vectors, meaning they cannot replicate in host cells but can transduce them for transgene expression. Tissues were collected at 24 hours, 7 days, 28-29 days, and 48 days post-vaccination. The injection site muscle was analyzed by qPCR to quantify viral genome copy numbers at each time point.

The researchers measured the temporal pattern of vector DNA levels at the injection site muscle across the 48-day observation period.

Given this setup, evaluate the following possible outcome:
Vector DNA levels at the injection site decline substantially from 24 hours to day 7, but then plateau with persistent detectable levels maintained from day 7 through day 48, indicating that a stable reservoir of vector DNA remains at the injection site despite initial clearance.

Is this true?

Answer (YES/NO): NO